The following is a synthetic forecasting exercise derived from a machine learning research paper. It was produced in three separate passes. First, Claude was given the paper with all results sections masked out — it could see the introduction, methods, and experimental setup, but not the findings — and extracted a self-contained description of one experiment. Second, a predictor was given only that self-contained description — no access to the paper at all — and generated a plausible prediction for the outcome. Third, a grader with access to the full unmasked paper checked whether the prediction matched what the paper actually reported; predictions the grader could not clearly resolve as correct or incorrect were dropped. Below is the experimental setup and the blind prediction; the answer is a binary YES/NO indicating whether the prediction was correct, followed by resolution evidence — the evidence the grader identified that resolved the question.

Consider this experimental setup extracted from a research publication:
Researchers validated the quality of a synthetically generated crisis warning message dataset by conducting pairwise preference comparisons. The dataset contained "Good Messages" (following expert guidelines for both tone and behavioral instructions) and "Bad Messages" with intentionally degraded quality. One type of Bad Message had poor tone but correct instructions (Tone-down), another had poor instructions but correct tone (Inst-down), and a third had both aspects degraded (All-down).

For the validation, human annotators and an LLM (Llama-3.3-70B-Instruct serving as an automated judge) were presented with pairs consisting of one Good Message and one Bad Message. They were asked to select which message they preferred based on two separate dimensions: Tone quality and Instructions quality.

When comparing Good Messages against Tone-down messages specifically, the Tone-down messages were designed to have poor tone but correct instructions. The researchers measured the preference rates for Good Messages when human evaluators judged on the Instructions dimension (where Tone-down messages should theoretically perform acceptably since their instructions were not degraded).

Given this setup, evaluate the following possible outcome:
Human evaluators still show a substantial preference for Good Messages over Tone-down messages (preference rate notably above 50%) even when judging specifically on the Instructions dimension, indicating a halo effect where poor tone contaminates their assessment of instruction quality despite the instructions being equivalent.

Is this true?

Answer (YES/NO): YES